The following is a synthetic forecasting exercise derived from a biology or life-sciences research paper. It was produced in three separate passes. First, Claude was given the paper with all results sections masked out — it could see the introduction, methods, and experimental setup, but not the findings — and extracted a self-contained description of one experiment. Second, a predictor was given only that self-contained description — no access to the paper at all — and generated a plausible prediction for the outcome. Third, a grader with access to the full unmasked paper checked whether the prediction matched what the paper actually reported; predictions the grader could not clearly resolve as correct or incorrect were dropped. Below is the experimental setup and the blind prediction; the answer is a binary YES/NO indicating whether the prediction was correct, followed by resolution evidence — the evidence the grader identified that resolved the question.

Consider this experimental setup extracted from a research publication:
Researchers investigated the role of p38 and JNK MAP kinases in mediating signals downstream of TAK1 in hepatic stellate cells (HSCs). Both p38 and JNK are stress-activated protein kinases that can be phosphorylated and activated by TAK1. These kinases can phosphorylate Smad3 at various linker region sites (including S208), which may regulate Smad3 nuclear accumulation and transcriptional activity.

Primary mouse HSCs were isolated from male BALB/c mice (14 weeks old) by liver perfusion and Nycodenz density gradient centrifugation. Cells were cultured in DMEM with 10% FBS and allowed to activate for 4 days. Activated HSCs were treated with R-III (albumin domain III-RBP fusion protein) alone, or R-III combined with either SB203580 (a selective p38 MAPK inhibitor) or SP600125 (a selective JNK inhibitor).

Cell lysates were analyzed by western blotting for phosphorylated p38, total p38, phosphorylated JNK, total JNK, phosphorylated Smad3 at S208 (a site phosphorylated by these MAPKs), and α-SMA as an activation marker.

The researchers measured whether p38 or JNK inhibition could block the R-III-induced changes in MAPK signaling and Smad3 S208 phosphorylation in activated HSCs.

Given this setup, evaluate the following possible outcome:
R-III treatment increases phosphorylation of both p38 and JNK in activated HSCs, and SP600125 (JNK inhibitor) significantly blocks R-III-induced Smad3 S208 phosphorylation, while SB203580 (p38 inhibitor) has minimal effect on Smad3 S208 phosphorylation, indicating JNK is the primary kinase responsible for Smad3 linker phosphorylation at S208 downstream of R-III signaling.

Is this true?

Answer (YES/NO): NO